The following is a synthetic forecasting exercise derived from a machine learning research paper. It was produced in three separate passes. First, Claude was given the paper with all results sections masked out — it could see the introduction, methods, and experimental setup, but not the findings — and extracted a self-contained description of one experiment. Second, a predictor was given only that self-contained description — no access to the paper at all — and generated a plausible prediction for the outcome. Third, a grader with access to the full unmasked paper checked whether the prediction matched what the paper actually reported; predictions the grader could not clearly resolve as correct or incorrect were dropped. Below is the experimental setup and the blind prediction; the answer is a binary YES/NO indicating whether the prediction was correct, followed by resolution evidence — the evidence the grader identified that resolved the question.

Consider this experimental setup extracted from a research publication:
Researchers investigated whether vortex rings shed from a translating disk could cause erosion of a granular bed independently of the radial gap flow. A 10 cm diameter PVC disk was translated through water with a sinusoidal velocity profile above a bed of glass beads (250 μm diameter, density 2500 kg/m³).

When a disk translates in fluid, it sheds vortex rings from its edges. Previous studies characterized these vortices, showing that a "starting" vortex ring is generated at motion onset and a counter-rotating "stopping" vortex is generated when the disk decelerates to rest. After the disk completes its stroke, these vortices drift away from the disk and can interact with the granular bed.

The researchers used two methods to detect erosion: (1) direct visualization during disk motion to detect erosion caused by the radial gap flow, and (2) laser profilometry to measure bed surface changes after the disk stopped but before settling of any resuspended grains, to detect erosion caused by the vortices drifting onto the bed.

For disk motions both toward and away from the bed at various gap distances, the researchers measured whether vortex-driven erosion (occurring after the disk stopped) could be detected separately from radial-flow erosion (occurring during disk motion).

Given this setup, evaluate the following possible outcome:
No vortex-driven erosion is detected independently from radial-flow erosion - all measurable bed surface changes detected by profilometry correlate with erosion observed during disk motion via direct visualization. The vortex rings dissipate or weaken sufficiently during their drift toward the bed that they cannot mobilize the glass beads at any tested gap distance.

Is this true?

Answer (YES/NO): NO